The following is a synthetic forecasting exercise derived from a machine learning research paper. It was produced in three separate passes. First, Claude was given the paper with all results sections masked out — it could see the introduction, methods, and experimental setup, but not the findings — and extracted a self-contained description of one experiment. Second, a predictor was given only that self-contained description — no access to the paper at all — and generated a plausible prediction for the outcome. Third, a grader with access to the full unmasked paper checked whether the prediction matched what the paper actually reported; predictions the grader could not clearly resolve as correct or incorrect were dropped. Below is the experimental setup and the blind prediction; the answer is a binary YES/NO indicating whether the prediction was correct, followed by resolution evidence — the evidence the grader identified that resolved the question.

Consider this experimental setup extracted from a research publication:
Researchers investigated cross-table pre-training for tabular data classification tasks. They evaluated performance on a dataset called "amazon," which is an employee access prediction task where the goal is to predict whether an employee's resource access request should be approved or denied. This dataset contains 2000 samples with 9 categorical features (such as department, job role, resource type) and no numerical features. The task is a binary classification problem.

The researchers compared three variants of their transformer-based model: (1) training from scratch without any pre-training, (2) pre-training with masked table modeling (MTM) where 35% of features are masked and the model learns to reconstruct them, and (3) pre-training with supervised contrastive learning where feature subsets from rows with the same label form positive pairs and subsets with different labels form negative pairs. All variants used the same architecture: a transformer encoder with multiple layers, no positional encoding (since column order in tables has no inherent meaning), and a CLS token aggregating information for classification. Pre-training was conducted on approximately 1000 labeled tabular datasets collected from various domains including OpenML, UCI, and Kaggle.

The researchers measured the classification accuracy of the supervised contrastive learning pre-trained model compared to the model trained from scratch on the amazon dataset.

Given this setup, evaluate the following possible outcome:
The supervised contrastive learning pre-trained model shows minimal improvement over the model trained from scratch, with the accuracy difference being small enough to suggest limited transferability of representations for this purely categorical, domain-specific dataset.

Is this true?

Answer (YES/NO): NO